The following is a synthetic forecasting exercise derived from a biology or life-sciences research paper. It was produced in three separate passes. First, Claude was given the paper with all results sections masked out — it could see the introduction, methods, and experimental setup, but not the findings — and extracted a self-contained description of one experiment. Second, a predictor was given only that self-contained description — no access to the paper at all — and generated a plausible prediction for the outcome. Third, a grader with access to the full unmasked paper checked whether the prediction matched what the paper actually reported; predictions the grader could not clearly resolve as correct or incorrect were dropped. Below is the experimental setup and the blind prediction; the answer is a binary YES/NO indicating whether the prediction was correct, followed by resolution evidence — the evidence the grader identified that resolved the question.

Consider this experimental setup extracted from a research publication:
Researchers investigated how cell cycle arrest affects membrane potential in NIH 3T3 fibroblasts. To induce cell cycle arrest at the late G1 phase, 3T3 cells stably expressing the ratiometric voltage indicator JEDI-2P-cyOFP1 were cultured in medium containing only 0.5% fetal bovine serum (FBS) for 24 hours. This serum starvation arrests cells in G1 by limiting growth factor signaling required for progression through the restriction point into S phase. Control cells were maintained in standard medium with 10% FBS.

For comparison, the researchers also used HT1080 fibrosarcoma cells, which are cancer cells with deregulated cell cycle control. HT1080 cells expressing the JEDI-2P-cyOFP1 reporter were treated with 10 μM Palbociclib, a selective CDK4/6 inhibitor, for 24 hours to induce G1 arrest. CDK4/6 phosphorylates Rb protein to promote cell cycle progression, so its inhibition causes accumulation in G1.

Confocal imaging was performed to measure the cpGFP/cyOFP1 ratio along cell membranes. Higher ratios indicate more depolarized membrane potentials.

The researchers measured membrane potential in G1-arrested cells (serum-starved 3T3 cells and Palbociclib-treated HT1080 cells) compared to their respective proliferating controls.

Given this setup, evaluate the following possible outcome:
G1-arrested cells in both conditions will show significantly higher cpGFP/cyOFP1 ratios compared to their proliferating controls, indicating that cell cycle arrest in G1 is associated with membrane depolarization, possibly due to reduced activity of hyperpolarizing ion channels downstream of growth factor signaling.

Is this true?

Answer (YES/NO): NO